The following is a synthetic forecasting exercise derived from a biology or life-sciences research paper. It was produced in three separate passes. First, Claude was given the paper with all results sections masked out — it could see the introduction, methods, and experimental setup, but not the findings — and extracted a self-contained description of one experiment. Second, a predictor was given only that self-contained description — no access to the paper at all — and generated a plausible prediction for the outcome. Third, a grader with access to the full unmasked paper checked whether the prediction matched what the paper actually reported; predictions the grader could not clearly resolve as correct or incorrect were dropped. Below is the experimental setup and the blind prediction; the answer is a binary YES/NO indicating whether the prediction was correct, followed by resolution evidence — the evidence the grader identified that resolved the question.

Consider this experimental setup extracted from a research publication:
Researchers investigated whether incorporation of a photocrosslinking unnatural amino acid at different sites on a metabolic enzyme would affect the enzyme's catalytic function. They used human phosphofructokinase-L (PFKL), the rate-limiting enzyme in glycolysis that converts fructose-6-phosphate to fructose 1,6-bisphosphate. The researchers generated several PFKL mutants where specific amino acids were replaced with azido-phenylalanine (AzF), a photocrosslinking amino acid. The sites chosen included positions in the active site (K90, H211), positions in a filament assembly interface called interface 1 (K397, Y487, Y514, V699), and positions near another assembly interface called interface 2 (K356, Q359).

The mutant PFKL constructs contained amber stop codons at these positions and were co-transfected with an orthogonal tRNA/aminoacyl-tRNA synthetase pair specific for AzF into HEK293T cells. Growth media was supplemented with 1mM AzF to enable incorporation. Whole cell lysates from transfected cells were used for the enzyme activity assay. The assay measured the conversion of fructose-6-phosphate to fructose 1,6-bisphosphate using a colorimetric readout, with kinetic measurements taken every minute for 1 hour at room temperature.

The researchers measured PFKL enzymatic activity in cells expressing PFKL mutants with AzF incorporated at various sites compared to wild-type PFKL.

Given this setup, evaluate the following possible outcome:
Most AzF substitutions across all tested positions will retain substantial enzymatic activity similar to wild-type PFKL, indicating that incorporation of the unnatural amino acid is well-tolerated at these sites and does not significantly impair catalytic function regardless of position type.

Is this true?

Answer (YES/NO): NO